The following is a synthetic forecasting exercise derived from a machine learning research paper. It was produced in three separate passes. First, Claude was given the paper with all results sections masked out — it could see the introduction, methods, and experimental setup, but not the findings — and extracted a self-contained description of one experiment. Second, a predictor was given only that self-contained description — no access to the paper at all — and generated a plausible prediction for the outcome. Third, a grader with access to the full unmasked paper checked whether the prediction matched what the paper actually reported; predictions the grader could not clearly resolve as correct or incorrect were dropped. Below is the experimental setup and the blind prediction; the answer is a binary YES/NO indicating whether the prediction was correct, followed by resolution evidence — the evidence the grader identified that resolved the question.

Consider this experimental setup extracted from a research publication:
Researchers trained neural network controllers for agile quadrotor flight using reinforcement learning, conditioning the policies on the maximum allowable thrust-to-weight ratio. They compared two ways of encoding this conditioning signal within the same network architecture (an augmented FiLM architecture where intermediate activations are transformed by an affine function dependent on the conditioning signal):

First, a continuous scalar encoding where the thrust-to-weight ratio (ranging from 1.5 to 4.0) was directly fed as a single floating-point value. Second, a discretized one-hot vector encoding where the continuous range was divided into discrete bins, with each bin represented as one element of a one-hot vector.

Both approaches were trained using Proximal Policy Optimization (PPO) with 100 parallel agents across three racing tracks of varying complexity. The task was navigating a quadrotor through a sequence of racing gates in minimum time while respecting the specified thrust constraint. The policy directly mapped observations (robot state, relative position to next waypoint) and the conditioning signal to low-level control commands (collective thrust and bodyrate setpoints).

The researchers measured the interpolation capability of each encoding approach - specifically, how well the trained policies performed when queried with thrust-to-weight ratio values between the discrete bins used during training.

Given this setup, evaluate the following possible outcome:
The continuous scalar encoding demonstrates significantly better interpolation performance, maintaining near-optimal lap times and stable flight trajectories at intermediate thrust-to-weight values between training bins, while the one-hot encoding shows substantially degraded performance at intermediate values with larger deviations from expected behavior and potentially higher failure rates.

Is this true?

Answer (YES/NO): YES